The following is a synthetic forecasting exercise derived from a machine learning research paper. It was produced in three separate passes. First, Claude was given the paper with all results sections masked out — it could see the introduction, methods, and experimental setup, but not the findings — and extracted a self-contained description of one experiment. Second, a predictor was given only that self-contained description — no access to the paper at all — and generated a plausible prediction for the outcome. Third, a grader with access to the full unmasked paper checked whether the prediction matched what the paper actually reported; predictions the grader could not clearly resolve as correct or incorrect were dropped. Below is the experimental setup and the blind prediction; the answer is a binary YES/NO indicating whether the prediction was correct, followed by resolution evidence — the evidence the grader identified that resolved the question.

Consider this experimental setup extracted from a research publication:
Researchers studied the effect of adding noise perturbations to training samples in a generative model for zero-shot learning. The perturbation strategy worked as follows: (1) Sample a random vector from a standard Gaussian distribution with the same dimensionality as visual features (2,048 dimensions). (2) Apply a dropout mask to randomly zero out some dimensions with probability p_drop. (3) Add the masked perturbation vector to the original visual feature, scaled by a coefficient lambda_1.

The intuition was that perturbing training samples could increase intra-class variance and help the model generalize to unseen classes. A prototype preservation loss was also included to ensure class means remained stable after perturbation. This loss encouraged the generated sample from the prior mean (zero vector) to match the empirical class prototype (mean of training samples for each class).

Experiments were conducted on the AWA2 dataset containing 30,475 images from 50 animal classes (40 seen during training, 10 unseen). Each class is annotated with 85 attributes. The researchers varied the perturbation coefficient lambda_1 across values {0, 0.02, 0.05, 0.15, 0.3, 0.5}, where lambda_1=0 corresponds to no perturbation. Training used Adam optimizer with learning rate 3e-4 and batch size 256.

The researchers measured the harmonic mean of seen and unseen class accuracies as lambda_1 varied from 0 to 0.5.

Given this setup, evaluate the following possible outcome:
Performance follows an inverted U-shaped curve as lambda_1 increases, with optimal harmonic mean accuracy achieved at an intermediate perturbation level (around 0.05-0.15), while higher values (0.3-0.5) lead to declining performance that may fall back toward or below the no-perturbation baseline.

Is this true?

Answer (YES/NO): YES